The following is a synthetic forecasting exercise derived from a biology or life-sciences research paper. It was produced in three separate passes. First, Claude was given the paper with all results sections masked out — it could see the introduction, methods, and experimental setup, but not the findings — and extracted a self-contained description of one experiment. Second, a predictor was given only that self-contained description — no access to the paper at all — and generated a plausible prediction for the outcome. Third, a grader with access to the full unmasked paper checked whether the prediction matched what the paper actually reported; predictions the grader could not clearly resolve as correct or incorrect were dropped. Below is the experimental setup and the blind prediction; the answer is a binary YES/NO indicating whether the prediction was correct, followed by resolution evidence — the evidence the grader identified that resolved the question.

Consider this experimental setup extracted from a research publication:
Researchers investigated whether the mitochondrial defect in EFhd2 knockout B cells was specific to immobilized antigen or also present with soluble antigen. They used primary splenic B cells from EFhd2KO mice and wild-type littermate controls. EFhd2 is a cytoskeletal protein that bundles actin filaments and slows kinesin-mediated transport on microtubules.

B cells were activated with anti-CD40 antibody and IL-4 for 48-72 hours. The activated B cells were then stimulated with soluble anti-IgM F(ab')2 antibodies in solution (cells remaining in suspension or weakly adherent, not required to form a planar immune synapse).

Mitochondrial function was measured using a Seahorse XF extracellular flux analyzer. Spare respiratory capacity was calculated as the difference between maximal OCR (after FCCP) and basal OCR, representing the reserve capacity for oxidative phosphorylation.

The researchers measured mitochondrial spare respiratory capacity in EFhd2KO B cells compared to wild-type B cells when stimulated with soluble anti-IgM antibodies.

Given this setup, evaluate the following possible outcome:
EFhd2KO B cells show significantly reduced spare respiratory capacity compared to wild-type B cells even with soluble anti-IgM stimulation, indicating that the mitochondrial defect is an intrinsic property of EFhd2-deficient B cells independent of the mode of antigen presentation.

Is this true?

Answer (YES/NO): NO